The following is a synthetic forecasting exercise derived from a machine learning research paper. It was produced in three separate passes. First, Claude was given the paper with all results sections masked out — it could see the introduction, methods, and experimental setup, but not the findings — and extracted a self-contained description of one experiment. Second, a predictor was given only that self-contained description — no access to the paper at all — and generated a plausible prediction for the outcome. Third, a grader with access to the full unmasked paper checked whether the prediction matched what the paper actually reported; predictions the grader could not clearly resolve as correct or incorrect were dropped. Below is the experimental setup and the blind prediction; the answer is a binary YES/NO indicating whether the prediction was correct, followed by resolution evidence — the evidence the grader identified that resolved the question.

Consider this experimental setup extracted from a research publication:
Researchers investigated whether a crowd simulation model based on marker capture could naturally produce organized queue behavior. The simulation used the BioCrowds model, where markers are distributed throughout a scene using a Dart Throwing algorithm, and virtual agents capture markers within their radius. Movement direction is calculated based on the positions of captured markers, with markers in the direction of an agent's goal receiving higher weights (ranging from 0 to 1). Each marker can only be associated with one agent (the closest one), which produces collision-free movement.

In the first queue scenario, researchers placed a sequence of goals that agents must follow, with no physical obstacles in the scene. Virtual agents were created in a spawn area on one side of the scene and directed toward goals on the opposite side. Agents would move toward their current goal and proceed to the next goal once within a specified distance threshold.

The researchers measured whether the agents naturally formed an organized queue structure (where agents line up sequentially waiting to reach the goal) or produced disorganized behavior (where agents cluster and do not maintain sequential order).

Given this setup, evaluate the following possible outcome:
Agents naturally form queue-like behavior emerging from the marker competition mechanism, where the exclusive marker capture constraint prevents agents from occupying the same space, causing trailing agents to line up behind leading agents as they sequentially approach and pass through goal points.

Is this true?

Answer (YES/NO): NO